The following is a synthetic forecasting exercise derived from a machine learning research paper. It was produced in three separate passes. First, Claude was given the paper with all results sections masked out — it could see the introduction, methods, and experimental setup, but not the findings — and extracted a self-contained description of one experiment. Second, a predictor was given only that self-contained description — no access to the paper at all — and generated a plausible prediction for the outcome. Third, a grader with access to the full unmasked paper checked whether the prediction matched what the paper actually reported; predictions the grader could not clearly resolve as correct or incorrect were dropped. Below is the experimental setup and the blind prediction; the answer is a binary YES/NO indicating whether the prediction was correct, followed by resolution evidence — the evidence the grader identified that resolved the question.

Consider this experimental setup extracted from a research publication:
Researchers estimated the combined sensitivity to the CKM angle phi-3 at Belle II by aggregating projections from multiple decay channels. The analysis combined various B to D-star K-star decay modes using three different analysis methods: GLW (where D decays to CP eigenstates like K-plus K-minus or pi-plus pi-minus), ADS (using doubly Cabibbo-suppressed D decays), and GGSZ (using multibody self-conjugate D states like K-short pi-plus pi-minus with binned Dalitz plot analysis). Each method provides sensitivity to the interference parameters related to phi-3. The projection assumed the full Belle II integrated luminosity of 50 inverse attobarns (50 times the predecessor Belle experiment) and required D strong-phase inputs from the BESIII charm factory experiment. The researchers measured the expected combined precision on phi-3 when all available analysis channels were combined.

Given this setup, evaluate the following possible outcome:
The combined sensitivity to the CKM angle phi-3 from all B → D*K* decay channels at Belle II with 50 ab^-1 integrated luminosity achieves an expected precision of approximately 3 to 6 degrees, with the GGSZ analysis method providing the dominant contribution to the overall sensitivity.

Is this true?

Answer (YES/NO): NO